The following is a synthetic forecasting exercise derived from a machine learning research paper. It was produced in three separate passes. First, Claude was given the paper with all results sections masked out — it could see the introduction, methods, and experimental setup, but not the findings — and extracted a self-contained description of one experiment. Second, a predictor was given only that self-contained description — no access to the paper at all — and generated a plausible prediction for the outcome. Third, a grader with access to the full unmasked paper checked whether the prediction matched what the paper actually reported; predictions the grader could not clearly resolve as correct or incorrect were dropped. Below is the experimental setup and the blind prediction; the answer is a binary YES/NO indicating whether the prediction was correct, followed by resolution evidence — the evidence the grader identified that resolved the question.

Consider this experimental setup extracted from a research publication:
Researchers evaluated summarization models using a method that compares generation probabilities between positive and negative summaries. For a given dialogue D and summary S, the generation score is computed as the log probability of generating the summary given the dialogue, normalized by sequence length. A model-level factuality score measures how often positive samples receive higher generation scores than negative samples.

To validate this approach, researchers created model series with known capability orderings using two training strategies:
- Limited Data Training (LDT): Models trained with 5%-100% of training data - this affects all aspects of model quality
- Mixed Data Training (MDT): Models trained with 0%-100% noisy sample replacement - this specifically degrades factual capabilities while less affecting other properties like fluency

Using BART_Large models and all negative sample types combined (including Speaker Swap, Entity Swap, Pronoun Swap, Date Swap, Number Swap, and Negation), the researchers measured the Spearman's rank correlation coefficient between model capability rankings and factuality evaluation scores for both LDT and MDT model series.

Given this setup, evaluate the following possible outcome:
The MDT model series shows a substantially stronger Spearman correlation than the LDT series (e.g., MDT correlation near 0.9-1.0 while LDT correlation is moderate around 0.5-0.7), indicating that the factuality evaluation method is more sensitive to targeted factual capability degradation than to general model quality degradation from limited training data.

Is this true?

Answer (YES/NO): NO